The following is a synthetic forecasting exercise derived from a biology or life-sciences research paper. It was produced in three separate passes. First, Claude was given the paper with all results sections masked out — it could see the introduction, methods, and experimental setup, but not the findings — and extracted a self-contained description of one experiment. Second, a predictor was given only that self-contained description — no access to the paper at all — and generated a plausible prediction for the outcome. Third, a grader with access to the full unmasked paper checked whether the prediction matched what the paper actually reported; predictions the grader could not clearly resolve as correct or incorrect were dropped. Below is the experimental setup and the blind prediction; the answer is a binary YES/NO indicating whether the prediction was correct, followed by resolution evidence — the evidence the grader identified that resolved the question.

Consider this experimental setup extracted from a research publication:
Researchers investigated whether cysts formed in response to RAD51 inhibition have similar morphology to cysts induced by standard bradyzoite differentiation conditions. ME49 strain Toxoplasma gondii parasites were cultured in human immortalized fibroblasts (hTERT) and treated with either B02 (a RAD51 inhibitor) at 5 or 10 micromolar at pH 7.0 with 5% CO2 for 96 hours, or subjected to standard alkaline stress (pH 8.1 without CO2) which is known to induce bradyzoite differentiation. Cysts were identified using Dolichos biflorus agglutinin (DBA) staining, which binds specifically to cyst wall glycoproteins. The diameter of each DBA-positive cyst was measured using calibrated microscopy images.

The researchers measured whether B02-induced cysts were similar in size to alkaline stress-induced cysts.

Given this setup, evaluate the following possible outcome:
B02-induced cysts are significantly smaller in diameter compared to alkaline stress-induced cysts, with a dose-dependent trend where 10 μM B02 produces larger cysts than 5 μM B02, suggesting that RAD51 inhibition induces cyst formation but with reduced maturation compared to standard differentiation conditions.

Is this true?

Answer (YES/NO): NO